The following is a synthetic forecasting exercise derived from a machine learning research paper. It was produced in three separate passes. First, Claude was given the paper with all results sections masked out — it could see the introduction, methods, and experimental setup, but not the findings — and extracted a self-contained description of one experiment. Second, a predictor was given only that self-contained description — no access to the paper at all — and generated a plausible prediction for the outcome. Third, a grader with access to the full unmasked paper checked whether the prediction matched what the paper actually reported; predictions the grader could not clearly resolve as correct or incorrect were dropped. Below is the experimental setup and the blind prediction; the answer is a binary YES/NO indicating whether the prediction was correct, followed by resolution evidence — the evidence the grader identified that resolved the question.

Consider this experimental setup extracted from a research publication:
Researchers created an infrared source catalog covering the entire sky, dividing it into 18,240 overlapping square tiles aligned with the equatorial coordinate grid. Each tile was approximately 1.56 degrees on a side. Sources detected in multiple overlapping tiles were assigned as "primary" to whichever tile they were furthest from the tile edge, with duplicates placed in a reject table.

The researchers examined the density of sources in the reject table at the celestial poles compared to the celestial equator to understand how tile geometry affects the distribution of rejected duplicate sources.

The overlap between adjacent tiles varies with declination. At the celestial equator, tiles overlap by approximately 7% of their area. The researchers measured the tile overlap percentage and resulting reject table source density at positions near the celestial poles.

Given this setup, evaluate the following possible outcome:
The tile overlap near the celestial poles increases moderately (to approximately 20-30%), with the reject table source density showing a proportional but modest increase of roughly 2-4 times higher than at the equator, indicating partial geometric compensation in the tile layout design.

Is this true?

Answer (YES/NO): NO